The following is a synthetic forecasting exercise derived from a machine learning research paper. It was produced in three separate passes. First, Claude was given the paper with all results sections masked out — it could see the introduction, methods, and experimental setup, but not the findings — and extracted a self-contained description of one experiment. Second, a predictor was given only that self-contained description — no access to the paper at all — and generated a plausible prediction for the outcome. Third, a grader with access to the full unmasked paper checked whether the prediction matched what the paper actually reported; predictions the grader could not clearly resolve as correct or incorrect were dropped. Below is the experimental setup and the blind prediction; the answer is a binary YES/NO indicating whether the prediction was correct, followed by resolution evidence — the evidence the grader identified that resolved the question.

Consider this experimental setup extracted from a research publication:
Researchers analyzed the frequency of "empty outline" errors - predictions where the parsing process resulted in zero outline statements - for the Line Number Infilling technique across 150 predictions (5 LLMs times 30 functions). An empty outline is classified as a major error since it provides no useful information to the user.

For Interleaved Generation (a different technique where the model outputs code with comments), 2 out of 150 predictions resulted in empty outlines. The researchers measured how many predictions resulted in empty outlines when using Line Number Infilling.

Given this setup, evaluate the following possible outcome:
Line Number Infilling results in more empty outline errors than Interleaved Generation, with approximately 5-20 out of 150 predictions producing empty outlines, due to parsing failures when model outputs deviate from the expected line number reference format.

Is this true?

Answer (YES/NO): NO